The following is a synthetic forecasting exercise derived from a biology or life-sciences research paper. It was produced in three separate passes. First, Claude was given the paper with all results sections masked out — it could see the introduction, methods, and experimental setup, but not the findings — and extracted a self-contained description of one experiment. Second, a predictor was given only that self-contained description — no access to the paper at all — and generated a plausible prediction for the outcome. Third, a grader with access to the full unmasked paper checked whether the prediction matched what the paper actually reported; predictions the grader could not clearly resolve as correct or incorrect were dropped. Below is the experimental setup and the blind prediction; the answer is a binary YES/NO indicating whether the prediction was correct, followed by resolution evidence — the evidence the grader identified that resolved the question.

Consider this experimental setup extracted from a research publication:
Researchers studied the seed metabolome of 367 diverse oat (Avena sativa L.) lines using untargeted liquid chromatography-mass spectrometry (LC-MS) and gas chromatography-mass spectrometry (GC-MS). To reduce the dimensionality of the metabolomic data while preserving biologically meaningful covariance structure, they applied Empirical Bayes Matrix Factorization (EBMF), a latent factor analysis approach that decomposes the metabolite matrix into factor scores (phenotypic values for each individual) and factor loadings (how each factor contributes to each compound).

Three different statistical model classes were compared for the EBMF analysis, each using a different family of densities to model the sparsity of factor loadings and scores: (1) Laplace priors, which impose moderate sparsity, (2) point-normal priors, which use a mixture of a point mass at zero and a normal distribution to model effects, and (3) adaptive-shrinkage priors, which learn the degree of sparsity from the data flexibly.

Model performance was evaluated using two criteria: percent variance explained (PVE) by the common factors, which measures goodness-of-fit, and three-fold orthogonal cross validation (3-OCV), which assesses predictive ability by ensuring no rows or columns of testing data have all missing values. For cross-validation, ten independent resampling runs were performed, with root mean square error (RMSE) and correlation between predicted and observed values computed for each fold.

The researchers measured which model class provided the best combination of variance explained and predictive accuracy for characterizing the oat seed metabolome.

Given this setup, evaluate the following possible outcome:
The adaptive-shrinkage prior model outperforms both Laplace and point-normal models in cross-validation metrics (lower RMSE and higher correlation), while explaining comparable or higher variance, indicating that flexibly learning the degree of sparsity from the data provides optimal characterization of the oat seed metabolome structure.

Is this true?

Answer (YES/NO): NO